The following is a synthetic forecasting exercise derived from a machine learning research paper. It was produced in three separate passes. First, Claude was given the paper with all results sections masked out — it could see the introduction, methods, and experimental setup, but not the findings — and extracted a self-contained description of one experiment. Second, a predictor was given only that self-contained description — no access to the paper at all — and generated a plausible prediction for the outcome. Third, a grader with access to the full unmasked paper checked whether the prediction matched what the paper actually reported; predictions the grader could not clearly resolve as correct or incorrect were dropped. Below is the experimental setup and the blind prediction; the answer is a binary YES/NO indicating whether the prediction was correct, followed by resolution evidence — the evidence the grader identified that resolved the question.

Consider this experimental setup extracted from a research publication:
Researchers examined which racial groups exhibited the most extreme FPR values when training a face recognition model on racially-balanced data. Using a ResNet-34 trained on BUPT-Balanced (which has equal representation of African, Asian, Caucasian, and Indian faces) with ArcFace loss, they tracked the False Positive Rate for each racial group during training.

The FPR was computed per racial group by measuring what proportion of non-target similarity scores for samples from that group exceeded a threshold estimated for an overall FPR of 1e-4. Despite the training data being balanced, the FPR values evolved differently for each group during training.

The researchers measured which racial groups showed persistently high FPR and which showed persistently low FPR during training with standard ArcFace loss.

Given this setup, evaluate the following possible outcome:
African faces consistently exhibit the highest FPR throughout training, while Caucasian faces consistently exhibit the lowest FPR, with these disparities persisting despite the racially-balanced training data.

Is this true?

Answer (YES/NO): NO